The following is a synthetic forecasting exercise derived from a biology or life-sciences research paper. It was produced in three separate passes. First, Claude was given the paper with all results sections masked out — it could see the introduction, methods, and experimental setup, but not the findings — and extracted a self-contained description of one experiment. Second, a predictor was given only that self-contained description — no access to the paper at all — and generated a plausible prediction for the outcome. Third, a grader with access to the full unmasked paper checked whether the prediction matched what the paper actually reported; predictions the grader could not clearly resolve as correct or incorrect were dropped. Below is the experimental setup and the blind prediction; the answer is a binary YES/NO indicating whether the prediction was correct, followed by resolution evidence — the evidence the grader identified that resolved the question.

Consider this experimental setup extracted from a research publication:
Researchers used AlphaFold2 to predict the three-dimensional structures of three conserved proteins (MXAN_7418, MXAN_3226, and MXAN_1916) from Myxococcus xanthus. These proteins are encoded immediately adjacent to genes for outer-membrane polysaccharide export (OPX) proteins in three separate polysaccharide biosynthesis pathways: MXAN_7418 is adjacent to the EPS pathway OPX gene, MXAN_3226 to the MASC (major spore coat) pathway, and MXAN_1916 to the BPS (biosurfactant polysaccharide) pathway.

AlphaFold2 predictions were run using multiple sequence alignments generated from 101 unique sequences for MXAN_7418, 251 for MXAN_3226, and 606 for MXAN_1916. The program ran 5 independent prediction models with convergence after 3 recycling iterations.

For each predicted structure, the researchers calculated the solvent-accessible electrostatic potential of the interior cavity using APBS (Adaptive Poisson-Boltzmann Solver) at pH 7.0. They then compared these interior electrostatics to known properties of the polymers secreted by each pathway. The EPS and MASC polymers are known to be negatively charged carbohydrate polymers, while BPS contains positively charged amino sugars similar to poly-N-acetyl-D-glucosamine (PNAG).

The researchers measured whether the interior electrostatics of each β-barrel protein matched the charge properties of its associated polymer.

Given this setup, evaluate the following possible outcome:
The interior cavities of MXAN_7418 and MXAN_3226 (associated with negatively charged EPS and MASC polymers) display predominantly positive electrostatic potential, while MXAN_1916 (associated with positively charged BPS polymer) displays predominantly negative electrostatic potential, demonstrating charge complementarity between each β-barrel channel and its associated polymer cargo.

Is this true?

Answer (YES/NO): NO